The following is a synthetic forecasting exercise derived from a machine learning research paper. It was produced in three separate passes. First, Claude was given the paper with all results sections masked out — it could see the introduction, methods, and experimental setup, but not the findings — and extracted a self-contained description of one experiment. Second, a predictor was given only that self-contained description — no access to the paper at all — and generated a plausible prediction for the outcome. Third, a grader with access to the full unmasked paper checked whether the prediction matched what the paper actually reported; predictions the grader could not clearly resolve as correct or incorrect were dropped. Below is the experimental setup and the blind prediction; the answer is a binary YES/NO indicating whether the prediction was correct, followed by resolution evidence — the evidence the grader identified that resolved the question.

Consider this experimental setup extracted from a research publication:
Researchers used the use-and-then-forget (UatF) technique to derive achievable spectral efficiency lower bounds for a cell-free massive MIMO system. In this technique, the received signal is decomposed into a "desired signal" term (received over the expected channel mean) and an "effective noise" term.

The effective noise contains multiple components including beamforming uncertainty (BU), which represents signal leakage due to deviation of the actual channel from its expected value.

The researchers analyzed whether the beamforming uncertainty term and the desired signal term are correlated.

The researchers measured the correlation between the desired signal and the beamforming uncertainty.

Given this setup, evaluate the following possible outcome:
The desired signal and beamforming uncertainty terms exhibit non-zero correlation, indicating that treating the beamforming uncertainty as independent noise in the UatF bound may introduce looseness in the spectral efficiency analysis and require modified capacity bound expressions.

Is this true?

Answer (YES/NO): NO